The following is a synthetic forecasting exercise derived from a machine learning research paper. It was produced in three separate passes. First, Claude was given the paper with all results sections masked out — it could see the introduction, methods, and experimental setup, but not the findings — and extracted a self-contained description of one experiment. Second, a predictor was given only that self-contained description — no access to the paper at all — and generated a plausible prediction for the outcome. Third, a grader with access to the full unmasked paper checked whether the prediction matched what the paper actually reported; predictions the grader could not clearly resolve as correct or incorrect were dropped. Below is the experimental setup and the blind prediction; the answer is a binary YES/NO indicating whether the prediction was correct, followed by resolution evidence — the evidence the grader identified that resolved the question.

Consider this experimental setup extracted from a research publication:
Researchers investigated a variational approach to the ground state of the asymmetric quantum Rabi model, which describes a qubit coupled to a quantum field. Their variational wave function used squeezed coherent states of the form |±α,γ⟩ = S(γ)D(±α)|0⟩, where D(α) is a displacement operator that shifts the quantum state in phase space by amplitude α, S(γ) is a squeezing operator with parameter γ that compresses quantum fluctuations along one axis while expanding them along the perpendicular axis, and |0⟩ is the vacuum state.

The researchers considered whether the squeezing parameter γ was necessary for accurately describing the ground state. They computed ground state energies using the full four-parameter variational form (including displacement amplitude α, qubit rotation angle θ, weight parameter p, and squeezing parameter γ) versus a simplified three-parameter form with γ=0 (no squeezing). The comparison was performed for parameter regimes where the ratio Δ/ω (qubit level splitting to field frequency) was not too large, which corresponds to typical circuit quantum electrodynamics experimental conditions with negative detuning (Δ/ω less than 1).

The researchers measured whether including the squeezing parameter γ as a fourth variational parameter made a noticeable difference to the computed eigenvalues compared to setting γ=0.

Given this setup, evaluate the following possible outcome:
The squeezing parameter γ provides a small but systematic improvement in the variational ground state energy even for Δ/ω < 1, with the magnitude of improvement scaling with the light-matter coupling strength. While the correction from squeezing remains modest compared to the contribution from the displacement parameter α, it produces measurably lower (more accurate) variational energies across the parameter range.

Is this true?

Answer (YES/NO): NO